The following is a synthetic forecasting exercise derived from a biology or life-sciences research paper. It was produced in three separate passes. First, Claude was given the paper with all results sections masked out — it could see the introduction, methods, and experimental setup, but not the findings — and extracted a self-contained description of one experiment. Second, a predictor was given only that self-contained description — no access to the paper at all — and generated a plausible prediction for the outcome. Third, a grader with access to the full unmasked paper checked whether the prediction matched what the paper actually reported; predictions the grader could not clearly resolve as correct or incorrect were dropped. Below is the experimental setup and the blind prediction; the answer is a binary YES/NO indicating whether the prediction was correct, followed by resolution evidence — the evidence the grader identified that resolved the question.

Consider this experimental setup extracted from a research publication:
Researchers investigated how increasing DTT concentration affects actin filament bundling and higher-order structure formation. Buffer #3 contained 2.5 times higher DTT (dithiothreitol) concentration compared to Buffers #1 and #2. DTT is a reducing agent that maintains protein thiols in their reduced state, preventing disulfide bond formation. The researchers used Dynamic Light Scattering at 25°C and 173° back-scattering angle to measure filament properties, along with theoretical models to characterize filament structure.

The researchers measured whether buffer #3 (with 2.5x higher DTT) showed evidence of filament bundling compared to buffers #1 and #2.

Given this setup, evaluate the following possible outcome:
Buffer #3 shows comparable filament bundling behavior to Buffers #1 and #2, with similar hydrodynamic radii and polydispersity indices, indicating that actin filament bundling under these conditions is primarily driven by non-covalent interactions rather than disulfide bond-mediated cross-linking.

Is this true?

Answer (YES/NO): NO